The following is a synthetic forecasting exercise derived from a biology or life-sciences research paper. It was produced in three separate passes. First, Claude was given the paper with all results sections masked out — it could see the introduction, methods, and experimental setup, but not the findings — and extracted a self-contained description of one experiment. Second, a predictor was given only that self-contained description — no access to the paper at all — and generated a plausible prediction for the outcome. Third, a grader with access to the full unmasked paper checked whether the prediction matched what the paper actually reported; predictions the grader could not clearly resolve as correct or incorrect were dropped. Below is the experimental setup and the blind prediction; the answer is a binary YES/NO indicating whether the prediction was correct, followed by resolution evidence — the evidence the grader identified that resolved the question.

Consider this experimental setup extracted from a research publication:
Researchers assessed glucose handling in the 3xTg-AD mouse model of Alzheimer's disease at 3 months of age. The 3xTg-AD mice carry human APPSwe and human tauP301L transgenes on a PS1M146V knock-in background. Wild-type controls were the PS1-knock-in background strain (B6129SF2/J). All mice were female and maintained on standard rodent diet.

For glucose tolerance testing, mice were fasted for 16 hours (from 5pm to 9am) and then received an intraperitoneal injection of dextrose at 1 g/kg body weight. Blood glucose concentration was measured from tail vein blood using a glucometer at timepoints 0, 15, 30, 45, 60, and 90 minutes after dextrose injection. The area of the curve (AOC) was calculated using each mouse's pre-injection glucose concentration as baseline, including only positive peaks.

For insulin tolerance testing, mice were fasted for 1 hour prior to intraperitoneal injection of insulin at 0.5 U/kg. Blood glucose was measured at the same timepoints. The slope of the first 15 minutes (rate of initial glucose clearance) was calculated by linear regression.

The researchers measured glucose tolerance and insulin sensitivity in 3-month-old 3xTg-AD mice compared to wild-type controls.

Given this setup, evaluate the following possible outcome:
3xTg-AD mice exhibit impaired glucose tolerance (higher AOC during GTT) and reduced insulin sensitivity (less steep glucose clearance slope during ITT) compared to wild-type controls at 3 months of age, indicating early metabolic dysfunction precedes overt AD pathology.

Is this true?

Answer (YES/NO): NO